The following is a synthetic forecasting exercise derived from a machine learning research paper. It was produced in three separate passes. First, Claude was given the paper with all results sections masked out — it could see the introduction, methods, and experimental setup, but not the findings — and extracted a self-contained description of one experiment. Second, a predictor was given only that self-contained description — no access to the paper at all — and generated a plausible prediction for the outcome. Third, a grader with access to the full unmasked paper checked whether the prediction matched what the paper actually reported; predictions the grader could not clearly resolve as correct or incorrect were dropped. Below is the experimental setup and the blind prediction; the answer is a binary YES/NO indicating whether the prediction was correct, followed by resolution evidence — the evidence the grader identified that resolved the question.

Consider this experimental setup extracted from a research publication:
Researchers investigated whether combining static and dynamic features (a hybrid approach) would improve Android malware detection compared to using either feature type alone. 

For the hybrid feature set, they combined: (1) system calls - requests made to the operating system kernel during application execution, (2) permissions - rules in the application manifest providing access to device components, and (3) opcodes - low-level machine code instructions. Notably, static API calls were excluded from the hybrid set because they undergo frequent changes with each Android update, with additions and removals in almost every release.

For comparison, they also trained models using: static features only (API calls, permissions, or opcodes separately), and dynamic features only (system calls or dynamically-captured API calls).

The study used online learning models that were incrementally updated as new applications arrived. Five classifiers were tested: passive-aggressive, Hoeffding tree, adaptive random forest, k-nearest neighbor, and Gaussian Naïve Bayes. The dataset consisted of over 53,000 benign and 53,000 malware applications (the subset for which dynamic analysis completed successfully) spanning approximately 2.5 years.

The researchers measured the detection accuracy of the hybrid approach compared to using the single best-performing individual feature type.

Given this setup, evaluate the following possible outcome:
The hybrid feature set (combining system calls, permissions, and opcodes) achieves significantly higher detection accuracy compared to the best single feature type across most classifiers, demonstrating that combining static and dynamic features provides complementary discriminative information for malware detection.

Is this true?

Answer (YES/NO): NO